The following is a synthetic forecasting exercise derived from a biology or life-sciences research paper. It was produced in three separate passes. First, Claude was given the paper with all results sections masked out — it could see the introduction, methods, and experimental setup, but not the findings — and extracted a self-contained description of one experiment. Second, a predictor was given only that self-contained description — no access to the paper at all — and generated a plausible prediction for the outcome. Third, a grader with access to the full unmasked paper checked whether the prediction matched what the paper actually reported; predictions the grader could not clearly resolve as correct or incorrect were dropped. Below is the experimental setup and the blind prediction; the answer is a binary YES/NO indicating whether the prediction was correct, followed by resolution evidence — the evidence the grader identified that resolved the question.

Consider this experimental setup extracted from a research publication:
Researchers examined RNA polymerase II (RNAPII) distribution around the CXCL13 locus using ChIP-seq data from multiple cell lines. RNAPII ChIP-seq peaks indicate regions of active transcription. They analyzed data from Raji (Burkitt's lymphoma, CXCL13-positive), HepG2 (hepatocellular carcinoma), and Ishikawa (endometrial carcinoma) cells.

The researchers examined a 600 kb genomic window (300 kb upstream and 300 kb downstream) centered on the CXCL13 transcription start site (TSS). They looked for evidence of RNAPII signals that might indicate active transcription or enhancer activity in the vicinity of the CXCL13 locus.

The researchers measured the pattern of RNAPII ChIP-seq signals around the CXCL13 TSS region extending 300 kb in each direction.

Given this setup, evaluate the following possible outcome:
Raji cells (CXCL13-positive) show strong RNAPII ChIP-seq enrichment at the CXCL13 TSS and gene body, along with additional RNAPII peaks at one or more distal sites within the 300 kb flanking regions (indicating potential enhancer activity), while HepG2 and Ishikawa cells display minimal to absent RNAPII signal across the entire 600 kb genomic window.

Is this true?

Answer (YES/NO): NO